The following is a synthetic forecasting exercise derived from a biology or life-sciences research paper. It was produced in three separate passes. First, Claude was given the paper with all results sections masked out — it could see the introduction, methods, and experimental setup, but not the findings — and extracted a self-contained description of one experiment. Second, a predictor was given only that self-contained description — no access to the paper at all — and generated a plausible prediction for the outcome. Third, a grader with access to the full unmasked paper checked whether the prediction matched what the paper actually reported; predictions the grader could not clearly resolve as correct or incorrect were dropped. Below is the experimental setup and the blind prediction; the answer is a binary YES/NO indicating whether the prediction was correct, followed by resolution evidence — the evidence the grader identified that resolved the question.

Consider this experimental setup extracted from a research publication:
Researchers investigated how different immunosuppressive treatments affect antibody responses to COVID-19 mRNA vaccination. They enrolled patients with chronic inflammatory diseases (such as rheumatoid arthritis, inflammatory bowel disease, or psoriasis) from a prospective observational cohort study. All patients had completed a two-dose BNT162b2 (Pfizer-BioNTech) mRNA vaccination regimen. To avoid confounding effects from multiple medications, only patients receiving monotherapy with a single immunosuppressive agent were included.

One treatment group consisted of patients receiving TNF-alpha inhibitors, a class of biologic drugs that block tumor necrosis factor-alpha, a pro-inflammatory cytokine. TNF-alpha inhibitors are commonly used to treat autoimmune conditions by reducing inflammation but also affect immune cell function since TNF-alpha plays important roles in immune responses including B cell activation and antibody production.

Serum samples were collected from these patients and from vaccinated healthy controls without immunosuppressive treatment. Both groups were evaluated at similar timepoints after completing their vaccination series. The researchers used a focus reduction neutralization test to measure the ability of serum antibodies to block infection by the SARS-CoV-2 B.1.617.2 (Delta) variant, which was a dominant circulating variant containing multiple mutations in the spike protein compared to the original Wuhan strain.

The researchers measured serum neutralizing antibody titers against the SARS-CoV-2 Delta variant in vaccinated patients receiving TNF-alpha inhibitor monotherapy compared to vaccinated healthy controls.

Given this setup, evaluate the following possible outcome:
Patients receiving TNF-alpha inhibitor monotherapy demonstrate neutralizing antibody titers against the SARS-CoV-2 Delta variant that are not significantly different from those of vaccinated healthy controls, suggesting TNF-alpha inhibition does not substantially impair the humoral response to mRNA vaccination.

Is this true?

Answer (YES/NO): NO